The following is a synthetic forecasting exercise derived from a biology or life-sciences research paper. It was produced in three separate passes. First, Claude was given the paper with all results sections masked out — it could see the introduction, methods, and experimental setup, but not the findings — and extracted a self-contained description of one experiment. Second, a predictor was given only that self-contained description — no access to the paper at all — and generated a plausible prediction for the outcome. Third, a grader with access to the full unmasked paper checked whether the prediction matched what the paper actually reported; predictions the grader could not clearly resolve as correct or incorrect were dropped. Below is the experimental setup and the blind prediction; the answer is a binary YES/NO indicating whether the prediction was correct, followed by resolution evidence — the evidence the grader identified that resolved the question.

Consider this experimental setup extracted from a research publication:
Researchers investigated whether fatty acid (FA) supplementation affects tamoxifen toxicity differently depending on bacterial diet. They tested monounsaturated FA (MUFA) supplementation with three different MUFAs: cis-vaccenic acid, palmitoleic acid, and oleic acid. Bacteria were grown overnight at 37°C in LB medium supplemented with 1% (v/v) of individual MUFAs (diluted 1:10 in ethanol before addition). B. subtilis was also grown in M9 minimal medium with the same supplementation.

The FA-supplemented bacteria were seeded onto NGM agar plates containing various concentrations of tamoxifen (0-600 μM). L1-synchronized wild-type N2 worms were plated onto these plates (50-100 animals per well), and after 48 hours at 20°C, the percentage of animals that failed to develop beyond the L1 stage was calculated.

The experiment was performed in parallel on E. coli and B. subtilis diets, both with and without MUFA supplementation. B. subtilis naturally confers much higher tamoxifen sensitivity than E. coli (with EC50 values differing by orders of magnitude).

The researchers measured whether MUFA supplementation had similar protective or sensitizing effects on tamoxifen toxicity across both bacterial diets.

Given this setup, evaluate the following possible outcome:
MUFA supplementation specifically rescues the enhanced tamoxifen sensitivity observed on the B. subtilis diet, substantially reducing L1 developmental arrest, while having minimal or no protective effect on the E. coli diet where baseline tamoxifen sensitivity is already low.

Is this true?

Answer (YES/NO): NO